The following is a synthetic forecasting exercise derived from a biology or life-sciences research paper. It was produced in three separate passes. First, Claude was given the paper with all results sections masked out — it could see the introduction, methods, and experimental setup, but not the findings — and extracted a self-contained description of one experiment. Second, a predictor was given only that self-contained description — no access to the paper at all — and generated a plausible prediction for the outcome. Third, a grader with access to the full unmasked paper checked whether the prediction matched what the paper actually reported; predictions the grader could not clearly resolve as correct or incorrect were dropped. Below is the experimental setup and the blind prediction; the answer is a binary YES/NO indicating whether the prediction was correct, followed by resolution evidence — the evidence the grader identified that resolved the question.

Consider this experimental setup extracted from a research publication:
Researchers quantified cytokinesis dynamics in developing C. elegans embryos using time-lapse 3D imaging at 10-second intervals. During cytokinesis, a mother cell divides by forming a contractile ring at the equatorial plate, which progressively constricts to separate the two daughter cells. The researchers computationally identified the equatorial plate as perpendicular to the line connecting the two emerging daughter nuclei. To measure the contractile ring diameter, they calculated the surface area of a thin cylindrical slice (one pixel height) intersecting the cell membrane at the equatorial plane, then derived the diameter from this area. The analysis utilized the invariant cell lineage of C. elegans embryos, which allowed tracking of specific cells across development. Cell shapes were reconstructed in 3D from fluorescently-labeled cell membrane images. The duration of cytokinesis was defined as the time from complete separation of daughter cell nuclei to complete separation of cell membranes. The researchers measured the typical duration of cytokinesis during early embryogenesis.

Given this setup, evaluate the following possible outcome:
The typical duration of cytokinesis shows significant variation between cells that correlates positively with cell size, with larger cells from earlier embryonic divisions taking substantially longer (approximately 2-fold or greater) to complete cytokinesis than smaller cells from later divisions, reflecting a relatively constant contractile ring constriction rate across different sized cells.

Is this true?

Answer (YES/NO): NO